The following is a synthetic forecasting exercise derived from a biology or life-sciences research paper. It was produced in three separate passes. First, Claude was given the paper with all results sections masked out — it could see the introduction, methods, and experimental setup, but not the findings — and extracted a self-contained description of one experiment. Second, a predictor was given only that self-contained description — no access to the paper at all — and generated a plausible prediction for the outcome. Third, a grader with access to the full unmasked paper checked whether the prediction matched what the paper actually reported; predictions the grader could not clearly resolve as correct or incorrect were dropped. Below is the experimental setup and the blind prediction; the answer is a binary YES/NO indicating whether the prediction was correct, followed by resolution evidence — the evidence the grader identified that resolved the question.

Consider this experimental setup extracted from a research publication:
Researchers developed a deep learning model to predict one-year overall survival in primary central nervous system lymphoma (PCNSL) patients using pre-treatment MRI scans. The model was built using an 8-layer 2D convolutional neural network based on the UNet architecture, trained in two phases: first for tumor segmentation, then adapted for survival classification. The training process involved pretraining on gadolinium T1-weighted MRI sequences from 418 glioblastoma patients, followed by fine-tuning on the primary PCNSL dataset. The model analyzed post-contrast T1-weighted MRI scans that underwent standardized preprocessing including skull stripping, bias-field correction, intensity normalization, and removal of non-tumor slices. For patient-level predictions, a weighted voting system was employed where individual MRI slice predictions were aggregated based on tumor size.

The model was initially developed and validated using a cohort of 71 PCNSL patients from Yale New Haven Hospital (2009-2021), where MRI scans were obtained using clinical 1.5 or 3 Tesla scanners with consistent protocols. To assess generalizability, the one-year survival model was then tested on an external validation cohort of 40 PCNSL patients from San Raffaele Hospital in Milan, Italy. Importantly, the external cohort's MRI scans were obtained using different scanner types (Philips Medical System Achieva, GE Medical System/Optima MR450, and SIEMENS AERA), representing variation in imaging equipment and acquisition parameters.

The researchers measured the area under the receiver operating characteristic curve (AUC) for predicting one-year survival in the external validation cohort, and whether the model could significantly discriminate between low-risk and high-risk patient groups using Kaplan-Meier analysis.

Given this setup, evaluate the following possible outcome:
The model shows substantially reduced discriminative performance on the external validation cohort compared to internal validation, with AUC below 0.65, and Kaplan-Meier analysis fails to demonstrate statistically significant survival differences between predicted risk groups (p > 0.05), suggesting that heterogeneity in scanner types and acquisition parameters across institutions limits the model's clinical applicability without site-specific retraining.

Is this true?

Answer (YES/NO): NO